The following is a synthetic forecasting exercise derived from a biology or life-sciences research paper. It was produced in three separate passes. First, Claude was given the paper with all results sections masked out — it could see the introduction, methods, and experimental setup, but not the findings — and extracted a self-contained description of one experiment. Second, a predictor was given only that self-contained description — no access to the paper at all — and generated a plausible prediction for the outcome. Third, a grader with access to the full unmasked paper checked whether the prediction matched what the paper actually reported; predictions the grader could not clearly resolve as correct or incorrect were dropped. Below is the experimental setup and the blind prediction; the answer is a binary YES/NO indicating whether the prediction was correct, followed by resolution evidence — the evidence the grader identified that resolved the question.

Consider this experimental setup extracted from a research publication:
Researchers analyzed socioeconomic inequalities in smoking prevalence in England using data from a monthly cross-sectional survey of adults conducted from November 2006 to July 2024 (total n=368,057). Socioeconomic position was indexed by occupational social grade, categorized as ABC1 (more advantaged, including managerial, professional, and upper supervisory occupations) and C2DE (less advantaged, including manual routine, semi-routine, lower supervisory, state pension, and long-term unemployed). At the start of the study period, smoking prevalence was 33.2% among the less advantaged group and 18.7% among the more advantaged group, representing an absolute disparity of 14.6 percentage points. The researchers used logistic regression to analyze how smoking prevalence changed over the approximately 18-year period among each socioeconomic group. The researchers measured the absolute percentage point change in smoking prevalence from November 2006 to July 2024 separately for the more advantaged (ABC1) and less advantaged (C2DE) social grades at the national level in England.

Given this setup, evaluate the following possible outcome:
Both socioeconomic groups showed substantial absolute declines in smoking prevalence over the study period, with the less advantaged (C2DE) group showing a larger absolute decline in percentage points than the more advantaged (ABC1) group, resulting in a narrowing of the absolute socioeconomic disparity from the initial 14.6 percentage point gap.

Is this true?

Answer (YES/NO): YES